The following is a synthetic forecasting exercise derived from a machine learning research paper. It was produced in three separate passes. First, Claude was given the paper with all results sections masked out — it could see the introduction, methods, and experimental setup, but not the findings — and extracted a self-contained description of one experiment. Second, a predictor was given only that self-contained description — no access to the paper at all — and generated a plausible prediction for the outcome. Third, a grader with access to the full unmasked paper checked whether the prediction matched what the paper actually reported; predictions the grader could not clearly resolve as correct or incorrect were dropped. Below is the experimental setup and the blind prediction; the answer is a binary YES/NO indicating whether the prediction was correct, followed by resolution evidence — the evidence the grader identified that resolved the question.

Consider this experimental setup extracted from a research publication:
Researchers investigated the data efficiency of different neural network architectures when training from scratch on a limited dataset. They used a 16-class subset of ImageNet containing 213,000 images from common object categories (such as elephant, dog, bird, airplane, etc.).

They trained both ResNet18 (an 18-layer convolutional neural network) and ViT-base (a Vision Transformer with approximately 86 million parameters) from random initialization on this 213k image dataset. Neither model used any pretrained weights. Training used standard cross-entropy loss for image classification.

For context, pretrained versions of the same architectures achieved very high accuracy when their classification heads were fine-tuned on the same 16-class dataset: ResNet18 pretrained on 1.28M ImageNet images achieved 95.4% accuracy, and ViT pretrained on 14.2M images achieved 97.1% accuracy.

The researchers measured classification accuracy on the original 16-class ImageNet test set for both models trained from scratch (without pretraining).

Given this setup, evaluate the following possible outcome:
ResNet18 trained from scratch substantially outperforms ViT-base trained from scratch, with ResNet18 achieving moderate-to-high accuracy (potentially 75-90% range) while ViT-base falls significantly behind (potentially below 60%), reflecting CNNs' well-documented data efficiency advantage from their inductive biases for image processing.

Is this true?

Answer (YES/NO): NO